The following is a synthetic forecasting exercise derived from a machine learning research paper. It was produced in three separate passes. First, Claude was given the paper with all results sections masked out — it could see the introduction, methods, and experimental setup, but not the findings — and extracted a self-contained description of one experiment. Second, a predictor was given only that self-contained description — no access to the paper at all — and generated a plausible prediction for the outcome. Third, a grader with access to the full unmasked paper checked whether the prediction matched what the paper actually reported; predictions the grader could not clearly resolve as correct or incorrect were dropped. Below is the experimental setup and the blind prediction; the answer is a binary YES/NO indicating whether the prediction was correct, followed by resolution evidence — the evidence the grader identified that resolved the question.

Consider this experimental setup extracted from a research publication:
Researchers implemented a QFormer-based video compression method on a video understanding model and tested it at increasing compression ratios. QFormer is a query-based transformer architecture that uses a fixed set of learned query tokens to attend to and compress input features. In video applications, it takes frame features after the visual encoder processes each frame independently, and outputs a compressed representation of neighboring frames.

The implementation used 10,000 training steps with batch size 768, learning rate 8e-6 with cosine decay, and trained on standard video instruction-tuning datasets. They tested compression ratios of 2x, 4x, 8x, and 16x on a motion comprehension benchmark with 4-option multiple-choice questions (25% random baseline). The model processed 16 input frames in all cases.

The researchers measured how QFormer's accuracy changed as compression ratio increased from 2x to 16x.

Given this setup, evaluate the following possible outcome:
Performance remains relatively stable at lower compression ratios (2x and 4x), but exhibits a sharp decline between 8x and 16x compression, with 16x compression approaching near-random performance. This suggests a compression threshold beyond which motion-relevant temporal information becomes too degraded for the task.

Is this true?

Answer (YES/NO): NO